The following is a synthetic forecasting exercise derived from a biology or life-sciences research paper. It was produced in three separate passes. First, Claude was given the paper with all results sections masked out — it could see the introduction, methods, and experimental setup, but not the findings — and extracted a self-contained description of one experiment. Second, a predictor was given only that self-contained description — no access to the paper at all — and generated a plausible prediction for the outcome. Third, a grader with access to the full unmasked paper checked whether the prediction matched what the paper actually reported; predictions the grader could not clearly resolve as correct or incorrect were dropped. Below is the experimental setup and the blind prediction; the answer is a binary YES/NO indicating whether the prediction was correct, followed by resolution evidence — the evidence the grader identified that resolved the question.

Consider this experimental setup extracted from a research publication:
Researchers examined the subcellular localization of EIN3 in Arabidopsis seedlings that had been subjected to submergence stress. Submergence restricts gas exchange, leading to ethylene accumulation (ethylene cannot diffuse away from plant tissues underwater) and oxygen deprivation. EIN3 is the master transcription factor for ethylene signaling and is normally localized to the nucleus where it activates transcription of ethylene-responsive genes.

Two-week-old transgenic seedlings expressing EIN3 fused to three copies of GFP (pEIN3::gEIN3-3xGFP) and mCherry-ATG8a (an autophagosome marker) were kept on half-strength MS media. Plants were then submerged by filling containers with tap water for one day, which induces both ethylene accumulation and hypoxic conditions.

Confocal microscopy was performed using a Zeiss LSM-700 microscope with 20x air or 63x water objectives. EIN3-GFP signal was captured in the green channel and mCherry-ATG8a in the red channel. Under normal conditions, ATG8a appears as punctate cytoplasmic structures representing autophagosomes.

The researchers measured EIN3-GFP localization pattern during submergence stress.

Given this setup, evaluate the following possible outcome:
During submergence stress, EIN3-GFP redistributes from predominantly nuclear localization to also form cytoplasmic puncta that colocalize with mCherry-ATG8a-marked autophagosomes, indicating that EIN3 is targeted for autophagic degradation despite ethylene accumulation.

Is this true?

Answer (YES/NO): YES